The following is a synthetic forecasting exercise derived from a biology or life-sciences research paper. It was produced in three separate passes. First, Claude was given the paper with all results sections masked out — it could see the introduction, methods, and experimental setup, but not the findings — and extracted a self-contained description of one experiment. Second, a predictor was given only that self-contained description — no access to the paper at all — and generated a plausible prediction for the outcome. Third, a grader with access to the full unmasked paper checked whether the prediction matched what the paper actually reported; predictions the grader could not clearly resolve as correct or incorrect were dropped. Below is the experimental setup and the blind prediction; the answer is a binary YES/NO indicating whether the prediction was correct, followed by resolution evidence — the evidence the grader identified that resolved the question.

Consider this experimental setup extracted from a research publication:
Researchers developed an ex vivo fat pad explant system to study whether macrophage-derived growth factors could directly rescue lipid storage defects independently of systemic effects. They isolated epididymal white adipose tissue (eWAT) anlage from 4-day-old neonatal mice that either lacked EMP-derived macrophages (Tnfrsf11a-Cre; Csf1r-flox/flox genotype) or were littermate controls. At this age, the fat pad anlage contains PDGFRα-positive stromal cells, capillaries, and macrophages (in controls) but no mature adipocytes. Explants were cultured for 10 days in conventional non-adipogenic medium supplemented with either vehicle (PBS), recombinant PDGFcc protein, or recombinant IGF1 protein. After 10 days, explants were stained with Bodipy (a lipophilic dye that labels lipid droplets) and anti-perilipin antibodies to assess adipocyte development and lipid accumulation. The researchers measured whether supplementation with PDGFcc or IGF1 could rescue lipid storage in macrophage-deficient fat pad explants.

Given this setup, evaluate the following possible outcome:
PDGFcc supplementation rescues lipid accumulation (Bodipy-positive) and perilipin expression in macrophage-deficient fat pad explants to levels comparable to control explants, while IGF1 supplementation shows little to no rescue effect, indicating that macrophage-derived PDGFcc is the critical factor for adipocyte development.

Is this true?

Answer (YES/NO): YES